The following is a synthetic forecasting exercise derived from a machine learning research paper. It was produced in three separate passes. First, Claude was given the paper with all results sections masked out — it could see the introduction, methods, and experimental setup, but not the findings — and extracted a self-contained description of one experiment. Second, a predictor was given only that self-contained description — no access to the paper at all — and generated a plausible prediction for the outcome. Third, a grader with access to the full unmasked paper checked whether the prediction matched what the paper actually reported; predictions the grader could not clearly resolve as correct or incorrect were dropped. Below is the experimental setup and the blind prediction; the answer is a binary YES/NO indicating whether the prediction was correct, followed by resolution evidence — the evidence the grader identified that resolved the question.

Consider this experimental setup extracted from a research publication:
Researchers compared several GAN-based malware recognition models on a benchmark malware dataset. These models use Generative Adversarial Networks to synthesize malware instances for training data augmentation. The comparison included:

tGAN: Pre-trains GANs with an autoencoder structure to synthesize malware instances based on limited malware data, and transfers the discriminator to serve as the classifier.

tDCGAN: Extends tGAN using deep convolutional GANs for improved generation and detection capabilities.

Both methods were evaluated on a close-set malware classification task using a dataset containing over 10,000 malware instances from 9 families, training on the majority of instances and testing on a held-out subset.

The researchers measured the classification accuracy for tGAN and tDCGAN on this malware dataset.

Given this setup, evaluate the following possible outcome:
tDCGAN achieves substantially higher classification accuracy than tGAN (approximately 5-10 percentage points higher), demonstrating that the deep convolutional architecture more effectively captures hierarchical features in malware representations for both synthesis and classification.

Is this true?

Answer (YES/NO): NO